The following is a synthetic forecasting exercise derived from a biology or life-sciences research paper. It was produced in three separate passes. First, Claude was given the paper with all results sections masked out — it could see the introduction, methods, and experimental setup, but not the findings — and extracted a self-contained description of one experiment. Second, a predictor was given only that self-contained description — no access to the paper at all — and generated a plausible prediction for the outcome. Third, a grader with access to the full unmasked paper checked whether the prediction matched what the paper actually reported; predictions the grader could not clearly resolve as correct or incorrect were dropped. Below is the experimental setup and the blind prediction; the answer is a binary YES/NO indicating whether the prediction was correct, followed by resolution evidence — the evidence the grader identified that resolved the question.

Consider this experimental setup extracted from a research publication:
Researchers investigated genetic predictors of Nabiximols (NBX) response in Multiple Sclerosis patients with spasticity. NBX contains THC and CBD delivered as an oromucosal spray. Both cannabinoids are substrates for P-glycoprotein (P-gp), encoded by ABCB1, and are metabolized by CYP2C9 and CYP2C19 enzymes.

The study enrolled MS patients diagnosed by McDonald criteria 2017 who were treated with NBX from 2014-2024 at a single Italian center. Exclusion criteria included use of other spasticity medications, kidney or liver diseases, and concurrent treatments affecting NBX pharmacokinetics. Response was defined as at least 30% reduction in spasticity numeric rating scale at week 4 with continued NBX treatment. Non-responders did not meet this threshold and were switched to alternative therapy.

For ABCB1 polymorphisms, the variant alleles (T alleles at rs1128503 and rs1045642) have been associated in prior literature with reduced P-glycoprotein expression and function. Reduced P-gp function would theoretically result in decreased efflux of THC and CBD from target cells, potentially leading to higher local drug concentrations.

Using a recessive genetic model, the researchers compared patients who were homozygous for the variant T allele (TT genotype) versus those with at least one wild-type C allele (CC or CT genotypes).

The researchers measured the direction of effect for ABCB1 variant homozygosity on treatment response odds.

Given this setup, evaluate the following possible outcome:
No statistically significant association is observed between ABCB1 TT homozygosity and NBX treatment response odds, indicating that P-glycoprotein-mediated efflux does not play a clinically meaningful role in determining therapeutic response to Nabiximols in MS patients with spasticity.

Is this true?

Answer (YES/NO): NO